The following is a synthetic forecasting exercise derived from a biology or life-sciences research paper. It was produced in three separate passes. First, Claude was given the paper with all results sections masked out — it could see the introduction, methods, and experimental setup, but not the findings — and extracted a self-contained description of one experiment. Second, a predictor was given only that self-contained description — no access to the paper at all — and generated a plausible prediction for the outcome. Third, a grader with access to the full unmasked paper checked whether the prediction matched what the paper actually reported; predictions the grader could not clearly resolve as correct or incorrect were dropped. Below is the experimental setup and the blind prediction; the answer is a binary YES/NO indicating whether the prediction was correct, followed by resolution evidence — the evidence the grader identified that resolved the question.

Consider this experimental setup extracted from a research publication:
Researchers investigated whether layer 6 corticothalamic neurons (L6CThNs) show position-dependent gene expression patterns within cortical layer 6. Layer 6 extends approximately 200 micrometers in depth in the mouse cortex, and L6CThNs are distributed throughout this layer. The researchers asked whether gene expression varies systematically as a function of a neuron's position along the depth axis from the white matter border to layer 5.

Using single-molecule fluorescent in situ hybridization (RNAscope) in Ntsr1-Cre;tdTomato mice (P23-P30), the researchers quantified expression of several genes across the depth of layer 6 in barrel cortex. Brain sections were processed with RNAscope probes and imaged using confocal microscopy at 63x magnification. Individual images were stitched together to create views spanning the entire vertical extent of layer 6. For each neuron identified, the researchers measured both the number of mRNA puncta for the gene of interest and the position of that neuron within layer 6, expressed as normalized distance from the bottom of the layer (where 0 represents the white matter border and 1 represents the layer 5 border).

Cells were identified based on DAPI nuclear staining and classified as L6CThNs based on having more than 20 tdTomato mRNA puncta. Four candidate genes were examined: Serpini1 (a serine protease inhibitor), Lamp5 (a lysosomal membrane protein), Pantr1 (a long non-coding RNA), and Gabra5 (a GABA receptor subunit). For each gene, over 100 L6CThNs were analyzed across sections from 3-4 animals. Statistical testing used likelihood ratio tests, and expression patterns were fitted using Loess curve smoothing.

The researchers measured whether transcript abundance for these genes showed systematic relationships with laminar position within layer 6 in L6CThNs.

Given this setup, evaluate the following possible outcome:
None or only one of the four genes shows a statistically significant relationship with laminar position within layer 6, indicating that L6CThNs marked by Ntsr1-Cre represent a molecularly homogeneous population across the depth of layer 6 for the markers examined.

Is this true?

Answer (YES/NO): NO